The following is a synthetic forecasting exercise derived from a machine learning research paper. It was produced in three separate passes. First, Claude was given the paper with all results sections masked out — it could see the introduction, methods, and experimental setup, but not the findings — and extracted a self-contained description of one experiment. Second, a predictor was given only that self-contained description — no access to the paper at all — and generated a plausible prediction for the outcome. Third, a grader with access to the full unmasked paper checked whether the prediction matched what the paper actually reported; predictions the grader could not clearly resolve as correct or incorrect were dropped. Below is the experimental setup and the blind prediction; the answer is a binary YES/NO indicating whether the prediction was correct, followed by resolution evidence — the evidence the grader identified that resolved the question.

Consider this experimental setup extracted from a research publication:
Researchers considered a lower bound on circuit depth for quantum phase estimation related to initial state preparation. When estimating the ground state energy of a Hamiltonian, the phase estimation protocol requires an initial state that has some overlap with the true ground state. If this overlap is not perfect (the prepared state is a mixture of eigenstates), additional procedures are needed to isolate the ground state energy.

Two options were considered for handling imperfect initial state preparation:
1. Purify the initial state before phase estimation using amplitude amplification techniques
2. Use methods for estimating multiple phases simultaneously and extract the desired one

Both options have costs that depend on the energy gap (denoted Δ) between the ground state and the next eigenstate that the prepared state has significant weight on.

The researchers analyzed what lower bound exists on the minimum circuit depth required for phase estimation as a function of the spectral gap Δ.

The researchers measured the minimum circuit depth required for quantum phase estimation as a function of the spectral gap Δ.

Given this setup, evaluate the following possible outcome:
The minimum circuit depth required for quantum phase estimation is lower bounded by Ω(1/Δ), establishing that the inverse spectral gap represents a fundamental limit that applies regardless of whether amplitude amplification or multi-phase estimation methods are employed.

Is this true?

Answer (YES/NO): YES